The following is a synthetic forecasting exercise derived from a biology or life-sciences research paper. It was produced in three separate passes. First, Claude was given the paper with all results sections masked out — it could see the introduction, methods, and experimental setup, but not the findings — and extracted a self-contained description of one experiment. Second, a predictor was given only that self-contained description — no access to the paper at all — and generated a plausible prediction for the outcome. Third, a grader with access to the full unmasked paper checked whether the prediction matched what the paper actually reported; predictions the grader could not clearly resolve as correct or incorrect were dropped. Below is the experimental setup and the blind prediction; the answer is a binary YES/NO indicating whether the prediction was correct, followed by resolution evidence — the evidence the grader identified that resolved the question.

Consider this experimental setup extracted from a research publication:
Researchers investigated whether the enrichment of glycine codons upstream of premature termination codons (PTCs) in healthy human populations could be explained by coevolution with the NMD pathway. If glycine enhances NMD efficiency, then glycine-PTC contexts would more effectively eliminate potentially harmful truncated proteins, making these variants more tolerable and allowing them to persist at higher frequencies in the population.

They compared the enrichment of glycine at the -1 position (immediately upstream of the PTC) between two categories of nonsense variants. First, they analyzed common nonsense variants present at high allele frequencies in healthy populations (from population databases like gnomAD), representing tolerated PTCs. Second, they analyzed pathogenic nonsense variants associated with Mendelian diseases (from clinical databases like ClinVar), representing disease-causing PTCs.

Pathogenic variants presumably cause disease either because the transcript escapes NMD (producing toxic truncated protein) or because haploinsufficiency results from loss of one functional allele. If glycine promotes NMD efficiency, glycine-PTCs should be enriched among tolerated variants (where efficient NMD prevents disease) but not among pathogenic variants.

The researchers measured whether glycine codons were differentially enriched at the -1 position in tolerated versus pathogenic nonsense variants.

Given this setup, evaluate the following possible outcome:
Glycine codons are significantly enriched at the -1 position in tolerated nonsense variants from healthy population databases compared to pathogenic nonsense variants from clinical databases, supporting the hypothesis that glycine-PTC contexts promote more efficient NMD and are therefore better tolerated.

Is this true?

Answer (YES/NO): YES